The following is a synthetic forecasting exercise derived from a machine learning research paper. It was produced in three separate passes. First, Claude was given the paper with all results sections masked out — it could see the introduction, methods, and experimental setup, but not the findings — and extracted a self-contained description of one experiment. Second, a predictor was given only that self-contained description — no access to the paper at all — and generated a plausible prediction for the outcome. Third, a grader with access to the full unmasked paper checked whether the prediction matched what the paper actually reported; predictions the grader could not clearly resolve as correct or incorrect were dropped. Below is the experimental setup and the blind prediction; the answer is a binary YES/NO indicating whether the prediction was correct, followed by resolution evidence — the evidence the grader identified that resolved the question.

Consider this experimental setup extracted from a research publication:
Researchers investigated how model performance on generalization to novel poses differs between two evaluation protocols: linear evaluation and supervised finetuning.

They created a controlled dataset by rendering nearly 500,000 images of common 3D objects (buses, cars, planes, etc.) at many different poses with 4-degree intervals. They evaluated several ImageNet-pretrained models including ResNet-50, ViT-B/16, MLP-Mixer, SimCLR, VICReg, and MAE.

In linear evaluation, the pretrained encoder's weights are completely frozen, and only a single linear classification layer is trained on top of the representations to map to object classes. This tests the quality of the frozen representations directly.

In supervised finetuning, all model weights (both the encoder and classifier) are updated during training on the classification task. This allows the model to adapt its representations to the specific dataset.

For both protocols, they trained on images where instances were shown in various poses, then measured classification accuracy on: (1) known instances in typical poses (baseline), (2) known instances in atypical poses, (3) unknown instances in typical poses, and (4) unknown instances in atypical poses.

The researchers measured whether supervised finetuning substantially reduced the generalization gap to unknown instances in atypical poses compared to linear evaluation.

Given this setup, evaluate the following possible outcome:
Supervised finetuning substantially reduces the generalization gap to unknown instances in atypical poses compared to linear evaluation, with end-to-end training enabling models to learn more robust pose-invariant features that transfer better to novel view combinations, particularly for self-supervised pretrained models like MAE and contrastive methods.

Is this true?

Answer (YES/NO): NO